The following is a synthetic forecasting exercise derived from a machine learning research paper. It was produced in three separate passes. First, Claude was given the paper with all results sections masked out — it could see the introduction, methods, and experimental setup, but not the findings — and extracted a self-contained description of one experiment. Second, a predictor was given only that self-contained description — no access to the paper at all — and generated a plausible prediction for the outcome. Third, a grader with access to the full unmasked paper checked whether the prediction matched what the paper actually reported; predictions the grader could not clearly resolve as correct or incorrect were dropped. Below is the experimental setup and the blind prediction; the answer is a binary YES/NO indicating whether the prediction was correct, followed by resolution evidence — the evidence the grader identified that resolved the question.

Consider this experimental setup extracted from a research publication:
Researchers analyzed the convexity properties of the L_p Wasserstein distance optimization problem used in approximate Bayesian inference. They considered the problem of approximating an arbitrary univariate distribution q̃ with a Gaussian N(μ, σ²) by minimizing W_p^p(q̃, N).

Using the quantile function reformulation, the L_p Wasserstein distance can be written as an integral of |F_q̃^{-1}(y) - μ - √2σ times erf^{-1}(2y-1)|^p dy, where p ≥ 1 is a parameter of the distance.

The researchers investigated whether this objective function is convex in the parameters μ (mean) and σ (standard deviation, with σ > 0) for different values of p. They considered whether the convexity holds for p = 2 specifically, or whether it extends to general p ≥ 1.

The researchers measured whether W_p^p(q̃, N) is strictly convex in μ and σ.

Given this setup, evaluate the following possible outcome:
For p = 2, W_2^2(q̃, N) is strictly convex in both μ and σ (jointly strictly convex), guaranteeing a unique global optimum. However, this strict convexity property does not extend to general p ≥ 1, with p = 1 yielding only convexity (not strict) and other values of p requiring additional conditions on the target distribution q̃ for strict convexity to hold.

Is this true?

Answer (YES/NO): NO